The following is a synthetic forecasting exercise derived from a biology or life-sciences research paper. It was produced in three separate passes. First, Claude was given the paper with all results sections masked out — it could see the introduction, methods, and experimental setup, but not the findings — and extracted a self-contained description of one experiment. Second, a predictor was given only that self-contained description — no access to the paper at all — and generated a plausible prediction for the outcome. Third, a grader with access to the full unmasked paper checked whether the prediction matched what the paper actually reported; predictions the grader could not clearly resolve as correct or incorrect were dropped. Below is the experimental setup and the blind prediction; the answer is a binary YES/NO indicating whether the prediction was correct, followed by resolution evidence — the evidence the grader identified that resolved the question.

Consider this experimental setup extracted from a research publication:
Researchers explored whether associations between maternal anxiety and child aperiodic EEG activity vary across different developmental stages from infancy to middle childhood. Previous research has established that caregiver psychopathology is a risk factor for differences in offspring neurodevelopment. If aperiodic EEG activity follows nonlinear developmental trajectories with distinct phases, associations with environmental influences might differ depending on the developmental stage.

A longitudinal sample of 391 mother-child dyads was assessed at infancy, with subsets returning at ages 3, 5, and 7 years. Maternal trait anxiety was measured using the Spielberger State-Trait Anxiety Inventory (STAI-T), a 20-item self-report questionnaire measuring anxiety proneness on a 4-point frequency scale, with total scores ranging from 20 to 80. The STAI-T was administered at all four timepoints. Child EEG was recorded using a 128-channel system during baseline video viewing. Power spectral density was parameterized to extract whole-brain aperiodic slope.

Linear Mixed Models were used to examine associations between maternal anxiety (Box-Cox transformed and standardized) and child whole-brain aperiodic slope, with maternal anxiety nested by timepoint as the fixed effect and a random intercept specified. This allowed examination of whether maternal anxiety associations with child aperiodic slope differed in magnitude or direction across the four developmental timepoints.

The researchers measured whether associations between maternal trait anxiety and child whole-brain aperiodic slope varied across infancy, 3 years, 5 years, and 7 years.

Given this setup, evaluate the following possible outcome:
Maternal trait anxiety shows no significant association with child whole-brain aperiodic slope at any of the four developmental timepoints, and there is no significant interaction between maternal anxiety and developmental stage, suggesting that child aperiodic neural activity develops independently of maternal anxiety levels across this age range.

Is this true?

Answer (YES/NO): NO